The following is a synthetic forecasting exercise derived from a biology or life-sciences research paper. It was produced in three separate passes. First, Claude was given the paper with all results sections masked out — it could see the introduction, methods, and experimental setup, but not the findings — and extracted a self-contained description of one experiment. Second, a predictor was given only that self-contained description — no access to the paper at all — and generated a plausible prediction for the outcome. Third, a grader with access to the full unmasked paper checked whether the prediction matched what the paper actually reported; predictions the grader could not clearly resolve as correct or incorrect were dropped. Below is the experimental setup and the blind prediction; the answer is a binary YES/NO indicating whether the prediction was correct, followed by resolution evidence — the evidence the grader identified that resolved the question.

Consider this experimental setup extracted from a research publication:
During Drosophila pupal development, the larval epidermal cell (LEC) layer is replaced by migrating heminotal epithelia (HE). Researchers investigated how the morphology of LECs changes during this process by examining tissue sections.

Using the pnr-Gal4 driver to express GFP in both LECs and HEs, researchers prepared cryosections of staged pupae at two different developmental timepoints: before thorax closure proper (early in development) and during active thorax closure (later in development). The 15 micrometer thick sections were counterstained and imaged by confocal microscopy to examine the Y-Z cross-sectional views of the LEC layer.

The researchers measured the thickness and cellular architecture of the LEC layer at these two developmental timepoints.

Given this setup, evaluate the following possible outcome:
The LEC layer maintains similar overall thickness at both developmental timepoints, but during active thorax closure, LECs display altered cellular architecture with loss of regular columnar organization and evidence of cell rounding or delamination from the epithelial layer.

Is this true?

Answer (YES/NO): NO